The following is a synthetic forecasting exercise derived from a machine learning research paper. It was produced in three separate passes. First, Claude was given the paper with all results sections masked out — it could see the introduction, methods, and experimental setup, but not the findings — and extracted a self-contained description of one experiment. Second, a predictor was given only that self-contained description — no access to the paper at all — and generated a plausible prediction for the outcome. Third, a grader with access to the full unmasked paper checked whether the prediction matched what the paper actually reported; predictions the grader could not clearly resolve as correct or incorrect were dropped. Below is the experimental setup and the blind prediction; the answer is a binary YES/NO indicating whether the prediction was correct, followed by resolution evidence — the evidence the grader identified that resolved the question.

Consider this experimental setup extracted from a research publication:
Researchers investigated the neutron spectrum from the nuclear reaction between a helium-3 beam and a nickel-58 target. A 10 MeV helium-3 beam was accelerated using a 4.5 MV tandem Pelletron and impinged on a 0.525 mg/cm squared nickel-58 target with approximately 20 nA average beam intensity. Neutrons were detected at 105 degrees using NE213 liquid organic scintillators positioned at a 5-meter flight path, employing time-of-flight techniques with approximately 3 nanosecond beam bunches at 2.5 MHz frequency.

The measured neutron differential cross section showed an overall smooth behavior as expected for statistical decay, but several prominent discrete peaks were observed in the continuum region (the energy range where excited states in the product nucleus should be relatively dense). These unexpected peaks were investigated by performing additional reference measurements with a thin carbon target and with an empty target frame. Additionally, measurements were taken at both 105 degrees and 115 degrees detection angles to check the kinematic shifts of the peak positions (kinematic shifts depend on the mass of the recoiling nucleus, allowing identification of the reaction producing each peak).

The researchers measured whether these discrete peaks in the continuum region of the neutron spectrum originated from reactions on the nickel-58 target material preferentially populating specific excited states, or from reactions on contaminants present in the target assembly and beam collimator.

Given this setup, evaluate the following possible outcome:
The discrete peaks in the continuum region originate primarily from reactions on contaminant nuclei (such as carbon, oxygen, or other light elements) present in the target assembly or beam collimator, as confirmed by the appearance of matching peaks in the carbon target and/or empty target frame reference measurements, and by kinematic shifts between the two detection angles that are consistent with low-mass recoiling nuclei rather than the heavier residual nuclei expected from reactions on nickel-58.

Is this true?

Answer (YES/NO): YES